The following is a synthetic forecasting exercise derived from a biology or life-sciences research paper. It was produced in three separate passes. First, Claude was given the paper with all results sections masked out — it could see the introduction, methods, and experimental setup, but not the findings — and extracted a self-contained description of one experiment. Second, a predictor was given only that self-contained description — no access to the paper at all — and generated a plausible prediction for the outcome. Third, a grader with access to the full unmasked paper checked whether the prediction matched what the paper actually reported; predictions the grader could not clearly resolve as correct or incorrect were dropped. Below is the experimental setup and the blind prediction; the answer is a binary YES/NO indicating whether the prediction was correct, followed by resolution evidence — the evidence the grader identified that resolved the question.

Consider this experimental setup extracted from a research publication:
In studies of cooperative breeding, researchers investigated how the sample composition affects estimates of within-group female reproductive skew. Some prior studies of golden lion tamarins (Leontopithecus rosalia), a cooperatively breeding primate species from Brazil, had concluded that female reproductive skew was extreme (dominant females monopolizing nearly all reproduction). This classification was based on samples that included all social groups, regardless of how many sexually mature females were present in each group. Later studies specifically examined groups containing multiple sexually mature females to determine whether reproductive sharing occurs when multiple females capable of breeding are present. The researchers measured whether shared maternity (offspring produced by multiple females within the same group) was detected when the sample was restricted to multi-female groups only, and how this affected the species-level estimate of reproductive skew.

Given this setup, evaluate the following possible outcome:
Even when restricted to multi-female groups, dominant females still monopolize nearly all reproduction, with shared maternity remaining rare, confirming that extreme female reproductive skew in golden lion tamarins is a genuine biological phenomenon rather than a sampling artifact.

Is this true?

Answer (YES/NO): NO